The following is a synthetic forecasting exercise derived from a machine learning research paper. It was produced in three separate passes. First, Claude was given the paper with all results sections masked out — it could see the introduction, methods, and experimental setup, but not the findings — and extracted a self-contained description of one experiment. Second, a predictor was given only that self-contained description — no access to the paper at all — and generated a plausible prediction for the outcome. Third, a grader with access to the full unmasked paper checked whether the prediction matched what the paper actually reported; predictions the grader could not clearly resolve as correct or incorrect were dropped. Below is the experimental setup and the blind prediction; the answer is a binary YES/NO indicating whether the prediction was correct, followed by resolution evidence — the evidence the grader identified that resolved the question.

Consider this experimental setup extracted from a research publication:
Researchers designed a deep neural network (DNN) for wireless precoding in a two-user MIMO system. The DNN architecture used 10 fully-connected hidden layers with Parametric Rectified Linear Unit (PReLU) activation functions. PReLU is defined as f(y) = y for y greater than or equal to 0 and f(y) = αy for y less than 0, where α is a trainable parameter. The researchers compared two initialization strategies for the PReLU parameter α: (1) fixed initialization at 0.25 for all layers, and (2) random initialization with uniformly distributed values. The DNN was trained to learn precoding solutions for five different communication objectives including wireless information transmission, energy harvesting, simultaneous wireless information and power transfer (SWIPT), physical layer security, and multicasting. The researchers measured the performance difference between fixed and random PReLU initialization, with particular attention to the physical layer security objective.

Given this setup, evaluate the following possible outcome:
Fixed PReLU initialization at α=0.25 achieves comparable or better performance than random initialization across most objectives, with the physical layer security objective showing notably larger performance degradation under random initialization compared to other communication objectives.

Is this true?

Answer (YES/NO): YES